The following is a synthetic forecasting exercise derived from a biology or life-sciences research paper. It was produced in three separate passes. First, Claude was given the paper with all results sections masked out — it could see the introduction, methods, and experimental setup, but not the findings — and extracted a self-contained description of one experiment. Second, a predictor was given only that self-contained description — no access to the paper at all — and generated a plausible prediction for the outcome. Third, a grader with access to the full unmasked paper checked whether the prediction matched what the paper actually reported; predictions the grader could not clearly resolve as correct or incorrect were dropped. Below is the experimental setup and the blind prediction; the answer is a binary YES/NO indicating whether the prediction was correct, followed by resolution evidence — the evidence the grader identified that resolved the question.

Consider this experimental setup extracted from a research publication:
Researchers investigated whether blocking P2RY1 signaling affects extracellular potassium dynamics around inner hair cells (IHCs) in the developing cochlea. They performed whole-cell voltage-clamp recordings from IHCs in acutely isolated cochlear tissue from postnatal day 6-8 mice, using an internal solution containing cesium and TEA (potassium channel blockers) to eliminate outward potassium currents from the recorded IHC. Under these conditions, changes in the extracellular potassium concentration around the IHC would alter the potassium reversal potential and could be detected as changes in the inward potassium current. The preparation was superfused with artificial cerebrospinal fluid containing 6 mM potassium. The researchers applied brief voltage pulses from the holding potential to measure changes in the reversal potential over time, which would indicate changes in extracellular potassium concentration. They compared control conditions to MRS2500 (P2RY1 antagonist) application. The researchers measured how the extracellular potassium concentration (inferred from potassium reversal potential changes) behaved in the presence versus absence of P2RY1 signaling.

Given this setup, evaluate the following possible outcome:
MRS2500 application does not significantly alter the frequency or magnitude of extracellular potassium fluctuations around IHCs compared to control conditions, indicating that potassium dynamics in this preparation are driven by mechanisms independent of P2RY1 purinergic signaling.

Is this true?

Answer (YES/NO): NO